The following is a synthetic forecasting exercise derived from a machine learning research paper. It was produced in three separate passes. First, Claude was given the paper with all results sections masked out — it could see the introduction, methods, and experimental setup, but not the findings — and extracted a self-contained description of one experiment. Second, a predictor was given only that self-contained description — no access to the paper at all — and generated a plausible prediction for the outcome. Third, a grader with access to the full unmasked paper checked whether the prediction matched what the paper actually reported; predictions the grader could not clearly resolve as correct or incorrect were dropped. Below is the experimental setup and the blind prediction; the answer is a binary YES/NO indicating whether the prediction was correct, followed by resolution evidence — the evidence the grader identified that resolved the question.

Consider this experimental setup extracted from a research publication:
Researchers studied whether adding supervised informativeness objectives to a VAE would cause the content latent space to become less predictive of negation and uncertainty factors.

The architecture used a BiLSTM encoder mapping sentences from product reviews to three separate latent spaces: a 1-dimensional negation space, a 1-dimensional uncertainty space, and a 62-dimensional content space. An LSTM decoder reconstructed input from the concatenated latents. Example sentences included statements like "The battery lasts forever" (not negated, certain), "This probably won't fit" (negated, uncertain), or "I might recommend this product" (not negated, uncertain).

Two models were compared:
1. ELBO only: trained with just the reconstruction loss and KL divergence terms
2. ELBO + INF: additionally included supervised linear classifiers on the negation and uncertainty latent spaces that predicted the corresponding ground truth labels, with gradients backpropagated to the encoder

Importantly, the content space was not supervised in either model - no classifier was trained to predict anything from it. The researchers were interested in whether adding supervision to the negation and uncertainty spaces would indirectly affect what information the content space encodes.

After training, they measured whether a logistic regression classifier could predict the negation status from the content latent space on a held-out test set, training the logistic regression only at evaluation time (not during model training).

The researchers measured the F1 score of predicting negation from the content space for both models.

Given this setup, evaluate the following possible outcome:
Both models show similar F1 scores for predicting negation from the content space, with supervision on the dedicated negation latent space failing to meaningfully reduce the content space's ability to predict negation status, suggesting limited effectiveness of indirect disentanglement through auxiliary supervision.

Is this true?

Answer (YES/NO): YES